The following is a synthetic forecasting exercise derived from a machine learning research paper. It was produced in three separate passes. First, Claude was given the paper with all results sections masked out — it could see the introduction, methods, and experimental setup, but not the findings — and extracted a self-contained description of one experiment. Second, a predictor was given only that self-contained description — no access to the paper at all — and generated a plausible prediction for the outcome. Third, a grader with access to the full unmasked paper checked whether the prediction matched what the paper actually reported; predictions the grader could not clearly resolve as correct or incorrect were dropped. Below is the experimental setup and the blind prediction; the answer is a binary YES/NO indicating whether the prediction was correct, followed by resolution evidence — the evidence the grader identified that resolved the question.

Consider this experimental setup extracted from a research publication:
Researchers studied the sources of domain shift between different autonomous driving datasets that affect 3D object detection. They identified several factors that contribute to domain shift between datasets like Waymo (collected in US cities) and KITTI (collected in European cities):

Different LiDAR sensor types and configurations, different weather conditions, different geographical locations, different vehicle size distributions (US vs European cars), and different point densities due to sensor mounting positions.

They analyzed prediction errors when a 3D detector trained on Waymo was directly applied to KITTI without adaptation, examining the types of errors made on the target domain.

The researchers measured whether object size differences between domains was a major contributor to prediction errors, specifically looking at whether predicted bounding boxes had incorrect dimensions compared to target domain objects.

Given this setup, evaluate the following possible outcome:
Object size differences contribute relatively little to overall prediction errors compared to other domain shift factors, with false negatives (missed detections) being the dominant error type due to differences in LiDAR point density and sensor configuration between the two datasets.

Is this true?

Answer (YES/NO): NO